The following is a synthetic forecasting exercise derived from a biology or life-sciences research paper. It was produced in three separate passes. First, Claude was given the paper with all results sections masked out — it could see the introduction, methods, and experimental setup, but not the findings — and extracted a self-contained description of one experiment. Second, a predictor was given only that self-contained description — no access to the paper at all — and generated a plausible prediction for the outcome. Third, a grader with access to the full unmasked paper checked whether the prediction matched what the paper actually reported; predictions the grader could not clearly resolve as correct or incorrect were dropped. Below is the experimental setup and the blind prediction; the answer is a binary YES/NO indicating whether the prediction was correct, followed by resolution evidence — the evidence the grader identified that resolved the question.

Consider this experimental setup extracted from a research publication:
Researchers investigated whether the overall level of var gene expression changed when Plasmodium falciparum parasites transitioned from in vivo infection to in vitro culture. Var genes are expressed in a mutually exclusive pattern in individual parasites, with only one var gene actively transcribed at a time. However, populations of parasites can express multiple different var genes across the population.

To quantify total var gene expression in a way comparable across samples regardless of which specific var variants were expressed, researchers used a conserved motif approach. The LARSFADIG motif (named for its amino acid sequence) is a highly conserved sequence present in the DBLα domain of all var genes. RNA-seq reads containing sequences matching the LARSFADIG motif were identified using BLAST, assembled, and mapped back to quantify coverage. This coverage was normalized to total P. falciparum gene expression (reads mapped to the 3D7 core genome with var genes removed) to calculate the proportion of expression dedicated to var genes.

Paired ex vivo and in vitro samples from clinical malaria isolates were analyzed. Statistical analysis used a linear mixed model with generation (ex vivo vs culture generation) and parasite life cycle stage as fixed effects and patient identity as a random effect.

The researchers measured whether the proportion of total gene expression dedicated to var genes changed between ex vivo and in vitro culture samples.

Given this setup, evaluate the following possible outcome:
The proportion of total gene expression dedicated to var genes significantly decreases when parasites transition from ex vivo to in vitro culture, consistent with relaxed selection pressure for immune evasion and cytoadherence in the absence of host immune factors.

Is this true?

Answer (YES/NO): NO